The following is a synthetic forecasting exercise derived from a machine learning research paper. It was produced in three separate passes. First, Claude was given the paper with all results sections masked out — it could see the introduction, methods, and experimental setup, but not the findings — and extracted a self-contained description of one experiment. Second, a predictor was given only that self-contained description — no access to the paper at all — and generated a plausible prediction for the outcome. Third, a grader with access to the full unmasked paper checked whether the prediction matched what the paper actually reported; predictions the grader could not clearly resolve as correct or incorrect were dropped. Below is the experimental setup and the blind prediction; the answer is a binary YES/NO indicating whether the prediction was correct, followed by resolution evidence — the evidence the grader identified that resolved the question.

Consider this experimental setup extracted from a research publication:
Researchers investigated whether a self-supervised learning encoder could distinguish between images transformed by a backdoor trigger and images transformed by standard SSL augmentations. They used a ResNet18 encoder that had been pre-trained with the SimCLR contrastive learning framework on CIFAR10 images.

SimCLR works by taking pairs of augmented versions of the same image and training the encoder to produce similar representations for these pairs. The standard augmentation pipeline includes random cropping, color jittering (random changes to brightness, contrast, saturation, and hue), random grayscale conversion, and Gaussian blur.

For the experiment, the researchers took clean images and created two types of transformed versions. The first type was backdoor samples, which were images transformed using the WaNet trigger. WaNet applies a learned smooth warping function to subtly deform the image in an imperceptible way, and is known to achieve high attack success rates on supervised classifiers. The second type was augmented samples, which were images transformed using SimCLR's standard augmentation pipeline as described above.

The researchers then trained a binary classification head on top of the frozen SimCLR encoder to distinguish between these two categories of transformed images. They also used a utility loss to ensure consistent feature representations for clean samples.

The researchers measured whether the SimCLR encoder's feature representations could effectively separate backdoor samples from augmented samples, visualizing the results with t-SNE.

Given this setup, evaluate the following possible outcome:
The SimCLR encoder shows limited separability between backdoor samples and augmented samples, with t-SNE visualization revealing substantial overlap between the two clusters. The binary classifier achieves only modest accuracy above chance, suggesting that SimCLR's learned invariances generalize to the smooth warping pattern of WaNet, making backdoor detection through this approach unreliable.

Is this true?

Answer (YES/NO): YES